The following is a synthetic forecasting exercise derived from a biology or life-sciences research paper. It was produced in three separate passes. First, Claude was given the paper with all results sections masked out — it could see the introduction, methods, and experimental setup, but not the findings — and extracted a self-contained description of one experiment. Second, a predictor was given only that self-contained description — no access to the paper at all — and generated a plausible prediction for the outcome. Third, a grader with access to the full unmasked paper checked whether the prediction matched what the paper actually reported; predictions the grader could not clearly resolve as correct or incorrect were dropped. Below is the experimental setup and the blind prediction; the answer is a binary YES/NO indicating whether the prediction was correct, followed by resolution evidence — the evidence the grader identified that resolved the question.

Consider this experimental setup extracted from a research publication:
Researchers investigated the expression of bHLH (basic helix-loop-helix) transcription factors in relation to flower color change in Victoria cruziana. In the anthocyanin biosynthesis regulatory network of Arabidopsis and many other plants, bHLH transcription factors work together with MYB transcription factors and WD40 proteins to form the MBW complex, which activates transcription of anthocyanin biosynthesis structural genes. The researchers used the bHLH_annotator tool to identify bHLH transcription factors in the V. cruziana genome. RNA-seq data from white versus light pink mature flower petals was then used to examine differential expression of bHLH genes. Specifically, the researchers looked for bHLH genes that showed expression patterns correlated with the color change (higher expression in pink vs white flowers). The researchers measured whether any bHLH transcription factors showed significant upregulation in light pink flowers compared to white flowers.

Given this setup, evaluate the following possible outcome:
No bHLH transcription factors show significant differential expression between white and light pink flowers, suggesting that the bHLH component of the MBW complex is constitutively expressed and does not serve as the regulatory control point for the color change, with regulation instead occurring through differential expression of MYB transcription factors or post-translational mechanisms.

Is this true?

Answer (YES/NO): NO